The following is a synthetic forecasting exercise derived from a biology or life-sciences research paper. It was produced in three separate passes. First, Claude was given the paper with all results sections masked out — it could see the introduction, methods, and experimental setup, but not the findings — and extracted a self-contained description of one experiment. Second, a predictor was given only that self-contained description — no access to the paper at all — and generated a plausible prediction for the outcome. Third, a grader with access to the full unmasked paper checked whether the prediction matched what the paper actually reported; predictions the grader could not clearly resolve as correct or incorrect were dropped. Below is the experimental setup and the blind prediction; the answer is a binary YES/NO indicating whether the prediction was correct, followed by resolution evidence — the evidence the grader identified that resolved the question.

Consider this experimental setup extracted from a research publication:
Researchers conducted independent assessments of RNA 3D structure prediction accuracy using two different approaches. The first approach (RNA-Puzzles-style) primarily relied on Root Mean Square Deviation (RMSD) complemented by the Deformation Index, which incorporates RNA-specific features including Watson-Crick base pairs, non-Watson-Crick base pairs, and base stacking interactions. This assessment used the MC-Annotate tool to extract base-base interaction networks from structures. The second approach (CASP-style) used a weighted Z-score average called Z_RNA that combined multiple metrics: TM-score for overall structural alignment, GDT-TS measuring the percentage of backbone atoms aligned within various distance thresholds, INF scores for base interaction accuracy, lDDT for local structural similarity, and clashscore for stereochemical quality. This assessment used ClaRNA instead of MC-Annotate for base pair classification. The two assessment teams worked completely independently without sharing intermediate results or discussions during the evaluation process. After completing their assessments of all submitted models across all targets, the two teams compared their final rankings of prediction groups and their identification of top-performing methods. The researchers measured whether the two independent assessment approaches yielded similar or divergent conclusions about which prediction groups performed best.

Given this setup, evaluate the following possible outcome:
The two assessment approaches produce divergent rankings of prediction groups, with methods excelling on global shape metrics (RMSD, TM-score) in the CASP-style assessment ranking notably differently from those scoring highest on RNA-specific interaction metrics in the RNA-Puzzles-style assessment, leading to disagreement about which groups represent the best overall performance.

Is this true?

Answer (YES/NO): NO